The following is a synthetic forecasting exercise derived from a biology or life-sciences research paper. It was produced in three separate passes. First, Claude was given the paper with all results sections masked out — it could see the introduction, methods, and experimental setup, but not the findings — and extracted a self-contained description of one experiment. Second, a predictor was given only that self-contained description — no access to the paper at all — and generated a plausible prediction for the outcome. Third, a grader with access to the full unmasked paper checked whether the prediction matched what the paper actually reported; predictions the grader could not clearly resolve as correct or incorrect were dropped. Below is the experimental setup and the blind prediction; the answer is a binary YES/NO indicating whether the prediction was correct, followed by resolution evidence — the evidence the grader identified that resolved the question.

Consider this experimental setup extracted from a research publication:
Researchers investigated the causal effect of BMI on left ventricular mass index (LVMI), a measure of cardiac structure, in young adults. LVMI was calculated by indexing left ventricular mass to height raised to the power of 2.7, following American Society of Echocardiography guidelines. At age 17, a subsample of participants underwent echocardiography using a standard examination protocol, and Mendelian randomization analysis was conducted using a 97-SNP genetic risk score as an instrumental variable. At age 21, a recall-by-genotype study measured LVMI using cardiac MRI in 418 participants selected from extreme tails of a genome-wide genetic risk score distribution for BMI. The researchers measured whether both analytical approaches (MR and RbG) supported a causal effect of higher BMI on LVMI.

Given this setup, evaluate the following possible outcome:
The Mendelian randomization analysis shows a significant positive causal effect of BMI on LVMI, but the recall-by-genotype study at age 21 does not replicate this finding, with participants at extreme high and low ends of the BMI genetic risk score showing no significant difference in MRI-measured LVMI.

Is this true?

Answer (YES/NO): NO